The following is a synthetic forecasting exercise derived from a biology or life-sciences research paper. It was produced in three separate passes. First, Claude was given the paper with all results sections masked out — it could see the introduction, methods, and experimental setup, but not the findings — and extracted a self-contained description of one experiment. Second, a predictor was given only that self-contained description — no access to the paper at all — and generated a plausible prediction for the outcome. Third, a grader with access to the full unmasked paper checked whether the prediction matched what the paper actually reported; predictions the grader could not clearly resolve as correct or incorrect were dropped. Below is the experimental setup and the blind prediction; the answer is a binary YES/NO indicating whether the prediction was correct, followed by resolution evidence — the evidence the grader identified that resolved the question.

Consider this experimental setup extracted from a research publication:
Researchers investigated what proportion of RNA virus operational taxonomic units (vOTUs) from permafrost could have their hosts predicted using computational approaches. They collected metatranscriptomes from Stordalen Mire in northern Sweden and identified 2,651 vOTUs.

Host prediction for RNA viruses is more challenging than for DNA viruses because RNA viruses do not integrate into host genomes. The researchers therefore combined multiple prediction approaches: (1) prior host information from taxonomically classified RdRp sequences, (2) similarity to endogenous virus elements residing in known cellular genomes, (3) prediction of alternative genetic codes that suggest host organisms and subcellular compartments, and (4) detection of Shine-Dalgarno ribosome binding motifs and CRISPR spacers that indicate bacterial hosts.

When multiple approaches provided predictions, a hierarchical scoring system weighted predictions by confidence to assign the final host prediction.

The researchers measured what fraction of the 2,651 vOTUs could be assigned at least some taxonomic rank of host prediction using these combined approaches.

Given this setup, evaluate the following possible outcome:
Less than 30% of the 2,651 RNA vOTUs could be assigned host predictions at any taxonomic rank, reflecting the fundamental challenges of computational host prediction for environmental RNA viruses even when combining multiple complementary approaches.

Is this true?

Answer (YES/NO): NO